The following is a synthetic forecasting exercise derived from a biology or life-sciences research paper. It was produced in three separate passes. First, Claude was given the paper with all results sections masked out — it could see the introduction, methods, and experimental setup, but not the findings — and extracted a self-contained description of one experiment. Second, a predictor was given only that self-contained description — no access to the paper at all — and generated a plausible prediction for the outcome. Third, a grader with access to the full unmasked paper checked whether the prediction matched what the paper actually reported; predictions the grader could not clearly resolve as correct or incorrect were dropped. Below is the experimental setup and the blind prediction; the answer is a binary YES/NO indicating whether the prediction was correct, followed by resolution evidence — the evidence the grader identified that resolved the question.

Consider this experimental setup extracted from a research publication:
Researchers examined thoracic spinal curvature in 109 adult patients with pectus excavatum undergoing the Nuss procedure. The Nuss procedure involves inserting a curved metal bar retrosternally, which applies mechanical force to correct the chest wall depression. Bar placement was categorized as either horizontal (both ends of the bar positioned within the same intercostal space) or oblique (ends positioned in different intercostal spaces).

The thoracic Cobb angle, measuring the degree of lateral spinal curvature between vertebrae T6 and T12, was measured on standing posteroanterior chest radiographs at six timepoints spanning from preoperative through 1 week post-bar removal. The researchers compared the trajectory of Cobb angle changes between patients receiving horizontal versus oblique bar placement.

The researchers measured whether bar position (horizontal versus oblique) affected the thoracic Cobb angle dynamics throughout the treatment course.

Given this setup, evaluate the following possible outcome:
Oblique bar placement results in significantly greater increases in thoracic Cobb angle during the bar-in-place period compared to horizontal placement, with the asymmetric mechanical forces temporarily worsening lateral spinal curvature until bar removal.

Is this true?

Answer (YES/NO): NO